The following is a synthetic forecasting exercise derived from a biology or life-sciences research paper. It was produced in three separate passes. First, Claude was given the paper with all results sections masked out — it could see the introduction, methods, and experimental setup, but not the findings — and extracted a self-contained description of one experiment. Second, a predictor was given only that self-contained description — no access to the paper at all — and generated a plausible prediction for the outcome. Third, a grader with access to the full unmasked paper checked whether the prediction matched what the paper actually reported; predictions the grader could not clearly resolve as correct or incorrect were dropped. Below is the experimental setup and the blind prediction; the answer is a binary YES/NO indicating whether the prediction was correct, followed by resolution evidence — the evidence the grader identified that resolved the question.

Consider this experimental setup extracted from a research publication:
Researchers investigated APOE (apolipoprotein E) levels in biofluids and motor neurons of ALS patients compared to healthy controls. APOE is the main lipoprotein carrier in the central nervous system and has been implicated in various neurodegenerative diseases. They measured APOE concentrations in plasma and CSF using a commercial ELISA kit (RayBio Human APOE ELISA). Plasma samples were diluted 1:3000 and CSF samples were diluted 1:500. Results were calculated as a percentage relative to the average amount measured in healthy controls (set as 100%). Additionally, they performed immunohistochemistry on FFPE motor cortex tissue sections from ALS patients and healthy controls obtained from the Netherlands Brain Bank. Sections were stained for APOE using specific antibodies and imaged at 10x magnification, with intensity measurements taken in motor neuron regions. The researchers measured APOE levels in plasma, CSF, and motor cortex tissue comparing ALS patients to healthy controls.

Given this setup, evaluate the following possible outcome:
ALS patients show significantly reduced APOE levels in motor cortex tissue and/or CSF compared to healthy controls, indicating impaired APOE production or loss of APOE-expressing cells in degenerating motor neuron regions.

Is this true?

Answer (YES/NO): NO